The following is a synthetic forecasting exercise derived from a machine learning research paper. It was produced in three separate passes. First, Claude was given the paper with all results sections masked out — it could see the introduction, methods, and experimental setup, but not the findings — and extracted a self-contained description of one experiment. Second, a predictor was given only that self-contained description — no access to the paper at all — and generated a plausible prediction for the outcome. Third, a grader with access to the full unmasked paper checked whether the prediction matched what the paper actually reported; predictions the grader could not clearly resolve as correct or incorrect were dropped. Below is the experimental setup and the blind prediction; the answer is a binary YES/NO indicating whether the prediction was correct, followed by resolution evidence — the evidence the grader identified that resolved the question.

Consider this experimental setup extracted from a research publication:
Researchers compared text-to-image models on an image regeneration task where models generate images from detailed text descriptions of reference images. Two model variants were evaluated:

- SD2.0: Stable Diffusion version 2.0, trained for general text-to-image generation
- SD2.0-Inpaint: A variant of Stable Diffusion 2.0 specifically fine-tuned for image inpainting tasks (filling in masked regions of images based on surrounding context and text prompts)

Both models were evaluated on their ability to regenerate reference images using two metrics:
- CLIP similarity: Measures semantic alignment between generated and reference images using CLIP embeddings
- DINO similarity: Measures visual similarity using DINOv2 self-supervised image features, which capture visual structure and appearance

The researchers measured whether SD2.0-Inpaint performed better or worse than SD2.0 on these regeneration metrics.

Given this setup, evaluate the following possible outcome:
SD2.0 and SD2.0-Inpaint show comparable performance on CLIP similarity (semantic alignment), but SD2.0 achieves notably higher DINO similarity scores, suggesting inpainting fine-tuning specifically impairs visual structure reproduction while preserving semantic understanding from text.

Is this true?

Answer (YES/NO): NO